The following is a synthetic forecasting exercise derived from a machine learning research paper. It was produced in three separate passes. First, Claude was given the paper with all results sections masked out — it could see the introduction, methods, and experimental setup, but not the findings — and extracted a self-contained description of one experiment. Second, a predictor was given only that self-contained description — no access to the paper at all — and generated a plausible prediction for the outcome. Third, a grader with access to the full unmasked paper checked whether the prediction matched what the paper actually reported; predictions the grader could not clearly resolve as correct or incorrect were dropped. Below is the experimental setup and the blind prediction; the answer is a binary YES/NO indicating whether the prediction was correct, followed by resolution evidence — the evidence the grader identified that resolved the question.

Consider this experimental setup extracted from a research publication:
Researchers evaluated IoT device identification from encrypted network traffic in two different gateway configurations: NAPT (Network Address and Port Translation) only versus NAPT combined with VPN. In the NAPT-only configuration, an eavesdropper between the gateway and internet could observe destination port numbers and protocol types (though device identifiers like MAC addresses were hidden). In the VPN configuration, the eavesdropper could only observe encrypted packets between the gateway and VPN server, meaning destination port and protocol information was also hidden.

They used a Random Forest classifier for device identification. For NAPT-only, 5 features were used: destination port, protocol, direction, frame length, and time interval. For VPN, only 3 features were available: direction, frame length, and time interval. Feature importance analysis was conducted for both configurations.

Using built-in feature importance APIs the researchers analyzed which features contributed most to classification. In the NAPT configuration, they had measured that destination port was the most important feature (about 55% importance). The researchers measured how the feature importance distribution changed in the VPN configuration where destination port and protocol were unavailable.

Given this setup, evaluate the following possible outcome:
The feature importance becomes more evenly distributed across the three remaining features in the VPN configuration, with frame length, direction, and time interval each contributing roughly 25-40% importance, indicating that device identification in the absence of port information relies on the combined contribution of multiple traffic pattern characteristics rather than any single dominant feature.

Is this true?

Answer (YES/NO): NO